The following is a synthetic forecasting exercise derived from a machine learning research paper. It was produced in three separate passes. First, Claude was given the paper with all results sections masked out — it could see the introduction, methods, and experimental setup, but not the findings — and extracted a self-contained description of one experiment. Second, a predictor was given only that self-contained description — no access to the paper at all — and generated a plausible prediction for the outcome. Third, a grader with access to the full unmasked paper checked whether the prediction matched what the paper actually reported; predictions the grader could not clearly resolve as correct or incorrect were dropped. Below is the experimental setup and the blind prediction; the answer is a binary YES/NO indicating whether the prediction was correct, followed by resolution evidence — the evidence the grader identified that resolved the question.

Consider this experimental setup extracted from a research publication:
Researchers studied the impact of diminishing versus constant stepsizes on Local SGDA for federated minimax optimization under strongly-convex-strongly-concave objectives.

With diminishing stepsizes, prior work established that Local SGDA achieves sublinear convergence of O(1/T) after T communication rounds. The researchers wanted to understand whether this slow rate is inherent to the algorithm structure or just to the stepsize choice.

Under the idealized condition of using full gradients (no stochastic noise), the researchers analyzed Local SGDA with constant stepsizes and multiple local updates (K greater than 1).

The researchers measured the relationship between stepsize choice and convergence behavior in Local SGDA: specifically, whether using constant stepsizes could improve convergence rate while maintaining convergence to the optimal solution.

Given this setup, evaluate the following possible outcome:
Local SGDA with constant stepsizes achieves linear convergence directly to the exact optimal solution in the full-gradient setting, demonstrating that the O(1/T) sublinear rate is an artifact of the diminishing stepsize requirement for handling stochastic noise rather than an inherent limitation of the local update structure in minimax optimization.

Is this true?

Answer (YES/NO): NO